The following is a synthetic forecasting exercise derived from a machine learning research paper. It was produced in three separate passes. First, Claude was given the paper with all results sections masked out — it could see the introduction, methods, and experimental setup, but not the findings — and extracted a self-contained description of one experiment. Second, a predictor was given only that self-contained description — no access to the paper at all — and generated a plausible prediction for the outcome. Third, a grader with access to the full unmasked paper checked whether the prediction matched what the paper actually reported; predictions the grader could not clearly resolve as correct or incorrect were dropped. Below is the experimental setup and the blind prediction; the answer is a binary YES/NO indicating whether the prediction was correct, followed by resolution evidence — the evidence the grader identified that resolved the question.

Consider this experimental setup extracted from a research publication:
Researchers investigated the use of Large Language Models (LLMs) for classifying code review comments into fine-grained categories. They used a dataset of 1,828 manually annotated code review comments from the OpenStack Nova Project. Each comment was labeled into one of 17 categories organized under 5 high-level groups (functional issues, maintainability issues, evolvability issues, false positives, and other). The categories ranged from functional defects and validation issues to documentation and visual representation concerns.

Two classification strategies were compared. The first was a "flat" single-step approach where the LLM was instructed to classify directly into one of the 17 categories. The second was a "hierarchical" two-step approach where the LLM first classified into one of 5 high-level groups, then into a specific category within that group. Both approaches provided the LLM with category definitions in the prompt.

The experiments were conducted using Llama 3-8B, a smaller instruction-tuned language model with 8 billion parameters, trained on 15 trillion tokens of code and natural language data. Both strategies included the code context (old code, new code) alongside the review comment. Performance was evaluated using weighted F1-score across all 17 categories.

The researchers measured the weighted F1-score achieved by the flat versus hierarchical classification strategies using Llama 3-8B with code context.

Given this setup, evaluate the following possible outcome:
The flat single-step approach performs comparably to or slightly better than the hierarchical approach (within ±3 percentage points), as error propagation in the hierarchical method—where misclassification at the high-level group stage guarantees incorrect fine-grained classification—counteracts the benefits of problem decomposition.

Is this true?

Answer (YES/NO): NO